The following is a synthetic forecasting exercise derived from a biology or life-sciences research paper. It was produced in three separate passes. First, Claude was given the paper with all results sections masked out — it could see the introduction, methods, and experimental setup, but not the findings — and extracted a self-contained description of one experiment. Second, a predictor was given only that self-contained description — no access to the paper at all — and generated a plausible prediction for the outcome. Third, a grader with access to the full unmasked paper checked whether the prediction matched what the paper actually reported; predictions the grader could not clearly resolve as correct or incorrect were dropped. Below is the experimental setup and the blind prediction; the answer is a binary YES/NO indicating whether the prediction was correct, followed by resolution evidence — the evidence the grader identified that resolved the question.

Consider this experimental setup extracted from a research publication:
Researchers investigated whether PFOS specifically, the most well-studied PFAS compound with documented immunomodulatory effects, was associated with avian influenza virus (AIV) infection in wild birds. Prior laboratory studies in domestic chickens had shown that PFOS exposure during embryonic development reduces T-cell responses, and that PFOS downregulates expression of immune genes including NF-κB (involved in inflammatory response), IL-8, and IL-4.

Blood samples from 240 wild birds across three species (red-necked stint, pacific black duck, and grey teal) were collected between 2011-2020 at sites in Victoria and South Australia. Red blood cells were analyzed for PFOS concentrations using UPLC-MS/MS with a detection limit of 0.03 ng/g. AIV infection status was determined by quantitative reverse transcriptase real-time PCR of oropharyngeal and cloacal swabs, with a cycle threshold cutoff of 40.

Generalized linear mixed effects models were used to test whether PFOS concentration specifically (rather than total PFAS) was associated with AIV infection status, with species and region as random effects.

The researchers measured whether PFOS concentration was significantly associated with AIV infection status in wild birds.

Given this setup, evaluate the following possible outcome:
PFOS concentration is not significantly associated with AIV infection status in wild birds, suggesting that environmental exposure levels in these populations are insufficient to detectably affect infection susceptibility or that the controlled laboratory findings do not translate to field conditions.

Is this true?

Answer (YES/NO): NO